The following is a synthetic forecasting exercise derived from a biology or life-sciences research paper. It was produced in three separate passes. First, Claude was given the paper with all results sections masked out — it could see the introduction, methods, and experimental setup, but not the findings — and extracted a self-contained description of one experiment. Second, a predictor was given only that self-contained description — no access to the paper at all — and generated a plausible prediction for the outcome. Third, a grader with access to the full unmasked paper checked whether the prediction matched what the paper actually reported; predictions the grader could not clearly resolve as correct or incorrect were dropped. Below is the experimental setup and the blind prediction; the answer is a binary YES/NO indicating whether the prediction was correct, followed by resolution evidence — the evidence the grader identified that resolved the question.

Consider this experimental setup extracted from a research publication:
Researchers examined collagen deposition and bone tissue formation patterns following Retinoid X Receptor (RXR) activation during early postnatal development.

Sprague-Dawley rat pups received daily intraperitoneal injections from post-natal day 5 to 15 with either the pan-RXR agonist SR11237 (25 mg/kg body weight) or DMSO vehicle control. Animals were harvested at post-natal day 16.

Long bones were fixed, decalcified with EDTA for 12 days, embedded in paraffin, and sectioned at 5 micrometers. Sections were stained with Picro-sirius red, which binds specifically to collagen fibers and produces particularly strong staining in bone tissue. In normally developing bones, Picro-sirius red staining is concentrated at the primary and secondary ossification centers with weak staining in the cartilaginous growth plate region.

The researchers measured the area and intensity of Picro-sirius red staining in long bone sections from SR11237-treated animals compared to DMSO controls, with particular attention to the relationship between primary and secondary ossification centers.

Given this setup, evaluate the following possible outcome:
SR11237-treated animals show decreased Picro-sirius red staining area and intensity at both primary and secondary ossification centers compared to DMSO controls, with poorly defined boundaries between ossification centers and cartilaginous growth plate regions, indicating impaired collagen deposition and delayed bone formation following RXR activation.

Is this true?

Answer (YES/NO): NO